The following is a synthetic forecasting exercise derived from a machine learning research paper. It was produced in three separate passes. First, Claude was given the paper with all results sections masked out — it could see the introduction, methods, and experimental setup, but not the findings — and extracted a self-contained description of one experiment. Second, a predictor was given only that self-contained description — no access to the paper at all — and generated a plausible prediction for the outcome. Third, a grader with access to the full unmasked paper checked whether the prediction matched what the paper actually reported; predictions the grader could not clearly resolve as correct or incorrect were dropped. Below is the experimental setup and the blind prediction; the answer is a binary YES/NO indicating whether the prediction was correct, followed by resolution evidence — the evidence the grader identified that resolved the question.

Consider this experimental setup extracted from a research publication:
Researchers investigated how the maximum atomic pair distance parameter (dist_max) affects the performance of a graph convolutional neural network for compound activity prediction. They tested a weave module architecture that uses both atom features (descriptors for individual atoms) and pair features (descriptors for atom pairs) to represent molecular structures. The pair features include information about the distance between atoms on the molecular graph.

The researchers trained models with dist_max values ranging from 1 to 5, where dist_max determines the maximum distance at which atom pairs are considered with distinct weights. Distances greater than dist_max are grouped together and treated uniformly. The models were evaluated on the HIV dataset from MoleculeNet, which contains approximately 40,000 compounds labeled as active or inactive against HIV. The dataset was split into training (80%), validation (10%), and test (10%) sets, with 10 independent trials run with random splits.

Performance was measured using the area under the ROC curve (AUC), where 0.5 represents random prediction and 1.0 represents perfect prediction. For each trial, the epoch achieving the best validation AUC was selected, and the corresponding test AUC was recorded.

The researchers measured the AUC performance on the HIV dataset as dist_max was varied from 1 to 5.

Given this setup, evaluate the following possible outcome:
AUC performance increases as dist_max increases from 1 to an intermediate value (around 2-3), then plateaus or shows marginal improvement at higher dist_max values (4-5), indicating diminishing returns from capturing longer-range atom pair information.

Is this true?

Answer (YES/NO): NO